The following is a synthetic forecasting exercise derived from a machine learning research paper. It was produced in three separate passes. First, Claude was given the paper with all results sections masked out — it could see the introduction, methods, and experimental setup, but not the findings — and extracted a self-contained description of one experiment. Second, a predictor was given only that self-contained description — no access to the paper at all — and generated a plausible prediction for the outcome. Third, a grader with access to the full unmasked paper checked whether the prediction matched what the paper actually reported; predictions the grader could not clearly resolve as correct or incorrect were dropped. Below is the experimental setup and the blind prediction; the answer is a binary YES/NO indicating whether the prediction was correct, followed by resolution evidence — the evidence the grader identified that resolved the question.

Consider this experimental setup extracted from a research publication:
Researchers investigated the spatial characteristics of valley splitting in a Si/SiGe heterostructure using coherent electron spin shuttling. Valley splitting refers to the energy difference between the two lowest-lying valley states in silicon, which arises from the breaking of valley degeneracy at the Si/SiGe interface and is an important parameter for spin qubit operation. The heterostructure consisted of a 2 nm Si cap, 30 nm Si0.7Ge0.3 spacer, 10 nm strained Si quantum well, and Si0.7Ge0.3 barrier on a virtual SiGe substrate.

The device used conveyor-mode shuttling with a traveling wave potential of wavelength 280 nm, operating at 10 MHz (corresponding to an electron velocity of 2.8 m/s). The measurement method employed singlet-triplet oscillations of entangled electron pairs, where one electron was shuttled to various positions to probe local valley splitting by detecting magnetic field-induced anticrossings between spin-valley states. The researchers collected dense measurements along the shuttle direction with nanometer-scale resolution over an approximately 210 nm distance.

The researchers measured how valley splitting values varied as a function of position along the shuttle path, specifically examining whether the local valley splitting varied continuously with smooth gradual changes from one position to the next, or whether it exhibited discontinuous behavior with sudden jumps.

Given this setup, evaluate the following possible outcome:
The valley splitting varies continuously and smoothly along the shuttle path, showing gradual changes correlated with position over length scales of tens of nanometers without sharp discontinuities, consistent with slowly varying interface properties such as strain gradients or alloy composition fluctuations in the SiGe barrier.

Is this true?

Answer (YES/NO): NO